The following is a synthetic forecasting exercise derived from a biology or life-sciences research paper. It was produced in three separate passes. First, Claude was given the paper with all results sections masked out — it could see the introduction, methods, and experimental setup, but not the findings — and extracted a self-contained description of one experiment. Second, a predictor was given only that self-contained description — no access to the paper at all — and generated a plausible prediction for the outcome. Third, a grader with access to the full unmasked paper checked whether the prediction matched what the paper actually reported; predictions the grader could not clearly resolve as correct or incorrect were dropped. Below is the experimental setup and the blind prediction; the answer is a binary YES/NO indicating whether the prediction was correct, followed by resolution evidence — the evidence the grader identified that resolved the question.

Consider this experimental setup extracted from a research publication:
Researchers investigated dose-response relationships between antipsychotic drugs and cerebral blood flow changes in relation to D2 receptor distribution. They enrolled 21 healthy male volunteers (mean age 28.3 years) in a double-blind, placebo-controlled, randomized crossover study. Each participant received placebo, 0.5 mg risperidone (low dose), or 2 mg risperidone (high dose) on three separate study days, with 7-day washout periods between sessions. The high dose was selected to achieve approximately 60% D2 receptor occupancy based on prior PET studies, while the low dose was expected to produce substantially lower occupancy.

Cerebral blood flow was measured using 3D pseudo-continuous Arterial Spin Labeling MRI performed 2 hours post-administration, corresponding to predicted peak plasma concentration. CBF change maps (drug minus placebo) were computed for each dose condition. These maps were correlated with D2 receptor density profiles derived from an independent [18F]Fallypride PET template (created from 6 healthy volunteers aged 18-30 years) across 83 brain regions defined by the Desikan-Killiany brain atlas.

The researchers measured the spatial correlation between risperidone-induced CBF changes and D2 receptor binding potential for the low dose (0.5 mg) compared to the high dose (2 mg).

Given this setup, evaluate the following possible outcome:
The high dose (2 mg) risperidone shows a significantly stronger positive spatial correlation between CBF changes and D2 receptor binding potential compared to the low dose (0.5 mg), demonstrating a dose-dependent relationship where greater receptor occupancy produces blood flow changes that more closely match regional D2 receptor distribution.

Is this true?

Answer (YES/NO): NO